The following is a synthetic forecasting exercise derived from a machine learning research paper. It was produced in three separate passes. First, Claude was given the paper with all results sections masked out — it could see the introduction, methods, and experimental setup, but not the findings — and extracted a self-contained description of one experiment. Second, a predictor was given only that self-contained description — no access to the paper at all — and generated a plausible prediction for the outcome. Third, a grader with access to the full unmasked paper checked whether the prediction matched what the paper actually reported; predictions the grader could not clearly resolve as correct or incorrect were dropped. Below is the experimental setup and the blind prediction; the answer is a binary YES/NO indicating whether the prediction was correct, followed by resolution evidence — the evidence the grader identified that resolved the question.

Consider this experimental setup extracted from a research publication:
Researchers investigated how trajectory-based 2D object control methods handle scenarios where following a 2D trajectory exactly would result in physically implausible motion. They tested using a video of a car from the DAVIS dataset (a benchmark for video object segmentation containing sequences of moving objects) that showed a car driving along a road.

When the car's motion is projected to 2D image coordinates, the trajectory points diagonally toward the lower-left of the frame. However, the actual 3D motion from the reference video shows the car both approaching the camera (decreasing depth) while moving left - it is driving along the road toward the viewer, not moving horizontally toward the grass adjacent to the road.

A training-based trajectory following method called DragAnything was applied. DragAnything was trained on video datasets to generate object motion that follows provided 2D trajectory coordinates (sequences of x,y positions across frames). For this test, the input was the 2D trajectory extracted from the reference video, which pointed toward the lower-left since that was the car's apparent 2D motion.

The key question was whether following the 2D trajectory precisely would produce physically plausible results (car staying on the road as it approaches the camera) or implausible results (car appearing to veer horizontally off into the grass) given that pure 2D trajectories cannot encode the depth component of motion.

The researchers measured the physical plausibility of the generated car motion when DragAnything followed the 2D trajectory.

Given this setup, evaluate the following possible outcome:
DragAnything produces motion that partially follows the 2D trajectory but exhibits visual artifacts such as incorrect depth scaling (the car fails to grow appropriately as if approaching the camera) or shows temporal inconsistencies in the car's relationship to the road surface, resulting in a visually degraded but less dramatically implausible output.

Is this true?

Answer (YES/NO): NO